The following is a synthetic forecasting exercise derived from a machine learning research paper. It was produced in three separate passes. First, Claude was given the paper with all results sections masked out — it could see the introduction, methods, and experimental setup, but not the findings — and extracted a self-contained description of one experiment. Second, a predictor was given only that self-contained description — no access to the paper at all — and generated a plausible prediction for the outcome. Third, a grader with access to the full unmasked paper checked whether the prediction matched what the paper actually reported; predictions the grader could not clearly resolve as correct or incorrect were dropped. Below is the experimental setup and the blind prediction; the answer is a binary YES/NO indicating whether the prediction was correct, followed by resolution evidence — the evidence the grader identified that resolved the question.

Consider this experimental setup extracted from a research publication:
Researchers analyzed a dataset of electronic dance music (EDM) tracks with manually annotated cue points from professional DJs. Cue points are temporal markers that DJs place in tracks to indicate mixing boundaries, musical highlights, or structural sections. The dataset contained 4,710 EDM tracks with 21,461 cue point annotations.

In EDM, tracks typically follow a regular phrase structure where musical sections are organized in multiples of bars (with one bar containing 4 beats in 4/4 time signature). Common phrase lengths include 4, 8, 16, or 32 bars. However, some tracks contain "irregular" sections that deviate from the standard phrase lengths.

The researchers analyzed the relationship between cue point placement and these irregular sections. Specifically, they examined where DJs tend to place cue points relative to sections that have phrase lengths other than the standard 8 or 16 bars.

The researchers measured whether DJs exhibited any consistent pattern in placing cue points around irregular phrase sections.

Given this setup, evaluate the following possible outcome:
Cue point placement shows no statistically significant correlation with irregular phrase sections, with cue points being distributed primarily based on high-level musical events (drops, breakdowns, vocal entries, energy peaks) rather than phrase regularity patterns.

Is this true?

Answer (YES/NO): NO